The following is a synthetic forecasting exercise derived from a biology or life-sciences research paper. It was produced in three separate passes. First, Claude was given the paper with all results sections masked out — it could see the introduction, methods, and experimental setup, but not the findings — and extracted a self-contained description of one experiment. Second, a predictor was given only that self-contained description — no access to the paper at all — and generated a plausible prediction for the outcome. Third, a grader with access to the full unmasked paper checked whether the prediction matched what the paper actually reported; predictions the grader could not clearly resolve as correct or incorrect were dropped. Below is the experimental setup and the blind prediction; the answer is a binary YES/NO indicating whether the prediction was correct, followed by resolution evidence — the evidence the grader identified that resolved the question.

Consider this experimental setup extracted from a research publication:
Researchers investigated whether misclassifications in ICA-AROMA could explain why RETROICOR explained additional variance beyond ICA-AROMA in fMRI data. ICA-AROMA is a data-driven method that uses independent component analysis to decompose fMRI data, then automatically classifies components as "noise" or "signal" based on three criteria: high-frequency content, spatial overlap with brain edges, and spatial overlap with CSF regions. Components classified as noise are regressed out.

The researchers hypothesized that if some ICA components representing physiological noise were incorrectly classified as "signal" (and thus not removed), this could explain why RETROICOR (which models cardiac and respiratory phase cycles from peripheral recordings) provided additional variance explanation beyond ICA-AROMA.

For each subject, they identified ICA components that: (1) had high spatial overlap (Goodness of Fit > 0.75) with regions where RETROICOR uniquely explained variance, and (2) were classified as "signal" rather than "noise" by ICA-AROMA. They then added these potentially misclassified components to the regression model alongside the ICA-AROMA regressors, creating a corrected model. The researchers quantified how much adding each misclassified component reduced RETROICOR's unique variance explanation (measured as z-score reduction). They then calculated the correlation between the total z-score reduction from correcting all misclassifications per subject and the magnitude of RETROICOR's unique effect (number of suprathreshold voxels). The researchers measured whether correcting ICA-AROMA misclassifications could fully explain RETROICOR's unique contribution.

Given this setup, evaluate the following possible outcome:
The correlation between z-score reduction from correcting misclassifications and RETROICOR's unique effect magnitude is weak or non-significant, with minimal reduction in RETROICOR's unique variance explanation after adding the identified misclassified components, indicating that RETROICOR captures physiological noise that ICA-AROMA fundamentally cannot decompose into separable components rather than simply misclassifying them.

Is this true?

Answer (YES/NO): NO